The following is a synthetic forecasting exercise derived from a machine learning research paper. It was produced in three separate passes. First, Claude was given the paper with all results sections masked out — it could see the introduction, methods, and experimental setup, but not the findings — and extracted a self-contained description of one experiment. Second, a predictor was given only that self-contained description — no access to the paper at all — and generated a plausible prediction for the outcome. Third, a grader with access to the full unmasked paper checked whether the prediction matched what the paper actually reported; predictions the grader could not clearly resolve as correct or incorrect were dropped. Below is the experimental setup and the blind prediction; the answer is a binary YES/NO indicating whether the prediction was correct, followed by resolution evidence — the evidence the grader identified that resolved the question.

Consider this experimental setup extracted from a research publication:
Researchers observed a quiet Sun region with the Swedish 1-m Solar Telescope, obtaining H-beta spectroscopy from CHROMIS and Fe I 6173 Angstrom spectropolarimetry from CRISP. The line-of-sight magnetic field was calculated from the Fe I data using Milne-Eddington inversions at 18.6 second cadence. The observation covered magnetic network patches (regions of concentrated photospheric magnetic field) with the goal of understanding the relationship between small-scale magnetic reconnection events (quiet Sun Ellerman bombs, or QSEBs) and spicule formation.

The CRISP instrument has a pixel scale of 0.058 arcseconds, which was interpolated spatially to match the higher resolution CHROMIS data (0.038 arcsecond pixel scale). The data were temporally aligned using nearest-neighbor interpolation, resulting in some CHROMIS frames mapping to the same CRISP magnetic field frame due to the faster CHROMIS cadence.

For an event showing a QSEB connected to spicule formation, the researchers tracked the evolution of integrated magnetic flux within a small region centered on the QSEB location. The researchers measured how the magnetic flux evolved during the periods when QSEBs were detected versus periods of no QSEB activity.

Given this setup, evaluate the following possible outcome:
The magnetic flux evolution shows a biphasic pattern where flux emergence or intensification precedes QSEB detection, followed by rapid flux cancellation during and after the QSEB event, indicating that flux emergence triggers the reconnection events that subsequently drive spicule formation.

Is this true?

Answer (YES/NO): NO